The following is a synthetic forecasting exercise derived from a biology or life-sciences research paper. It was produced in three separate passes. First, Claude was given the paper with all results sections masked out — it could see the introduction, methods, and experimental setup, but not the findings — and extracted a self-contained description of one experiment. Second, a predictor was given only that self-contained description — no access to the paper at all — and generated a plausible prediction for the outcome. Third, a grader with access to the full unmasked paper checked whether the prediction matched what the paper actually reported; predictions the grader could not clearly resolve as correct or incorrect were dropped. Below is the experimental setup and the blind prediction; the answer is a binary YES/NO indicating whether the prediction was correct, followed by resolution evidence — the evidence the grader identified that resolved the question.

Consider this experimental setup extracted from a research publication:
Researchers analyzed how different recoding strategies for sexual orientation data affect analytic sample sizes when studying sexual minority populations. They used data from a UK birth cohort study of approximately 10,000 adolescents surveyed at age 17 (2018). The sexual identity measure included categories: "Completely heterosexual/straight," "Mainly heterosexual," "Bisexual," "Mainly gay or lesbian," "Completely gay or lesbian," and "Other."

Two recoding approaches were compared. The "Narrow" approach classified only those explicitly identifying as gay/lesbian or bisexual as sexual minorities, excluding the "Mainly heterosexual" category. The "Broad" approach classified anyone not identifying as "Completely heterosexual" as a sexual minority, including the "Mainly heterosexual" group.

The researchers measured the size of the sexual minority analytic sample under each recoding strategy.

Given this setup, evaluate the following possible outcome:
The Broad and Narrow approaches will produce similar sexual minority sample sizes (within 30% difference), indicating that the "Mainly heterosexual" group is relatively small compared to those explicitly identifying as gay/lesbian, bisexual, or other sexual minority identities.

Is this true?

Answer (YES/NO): NO